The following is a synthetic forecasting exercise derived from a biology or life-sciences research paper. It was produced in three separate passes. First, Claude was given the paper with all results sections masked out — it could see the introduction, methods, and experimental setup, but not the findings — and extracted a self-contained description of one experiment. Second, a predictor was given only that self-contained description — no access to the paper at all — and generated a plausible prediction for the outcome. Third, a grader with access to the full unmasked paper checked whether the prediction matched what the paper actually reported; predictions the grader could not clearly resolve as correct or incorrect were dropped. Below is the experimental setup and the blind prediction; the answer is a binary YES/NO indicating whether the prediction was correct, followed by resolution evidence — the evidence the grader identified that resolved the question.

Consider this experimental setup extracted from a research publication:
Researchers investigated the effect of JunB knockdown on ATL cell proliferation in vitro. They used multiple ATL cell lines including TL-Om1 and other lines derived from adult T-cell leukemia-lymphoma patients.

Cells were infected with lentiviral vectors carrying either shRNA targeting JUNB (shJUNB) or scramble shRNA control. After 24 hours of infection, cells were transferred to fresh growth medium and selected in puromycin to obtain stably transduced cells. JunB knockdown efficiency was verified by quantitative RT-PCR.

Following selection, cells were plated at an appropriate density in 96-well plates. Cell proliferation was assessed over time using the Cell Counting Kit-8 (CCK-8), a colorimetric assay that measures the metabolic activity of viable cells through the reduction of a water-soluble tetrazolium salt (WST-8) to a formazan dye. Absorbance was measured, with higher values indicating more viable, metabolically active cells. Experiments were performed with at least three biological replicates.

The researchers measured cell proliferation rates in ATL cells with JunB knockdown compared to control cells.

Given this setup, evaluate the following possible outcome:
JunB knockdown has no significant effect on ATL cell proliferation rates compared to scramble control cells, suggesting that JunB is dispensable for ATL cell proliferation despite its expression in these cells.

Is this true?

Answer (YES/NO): NO